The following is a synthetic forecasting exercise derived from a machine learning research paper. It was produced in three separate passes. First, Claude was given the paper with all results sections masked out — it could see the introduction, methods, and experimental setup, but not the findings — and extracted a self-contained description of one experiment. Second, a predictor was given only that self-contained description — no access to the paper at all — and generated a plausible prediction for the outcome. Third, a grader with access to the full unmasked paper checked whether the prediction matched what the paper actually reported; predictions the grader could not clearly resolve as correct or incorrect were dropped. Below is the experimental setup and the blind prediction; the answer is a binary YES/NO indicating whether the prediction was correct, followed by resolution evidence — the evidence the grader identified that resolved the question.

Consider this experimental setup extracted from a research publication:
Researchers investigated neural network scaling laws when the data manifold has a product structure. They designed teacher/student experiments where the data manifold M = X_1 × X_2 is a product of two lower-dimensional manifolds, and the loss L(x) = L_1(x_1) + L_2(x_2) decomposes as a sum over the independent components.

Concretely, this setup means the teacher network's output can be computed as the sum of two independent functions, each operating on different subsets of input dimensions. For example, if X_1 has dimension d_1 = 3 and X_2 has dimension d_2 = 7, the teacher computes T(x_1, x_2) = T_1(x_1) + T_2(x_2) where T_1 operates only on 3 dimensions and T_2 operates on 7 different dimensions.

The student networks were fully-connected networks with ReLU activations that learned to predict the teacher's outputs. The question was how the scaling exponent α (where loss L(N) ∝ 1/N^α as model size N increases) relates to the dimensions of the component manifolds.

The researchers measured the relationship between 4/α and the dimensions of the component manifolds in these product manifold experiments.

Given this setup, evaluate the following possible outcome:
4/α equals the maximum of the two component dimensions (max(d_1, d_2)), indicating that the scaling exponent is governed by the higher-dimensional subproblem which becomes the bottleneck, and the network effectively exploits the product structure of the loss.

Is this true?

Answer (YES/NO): YES